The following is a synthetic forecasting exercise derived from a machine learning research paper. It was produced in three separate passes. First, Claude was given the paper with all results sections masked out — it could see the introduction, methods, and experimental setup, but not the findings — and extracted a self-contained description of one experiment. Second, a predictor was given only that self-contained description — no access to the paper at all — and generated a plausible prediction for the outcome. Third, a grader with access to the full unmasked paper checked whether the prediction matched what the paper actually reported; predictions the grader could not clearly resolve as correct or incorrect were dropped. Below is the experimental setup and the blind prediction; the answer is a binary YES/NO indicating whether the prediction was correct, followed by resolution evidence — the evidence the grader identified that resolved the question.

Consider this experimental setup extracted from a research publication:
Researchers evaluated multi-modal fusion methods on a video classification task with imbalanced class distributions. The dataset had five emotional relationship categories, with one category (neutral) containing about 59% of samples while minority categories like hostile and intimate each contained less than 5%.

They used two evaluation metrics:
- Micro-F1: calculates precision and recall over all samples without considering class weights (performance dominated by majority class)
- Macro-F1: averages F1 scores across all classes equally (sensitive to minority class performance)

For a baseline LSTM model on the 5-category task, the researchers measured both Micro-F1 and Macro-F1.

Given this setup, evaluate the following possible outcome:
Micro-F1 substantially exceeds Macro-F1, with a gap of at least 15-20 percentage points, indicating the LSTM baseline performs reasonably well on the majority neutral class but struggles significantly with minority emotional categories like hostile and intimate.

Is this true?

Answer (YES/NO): YES